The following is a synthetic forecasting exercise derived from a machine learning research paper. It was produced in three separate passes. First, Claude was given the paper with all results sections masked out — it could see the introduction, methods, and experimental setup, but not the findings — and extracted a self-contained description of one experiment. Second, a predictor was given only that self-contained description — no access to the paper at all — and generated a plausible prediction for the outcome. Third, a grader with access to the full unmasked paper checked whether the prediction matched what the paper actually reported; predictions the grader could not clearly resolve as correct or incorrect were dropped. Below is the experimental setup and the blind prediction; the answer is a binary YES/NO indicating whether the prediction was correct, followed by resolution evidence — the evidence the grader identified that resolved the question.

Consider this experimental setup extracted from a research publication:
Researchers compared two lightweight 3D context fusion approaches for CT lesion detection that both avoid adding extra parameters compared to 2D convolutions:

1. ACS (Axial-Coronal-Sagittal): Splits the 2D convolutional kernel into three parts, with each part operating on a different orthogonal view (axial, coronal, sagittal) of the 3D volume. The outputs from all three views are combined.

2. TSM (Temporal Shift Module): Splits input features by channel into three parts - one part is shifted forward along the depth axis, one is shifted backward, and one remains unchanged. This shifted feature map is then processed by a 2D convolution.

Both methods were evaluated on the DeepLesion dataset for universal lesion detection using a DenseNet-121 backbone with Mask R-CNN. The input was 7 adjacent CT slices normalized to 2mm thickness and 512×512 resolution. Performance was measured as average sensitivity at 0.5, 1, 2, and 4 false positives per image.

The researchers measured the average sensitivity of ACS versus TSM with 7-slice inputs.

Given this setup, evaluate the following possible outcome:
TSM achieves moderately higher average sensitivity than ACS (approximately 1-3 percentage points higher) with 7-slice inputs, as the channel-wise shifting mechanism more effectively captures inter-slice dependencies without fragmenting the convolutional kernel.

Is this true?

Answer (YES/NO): NO